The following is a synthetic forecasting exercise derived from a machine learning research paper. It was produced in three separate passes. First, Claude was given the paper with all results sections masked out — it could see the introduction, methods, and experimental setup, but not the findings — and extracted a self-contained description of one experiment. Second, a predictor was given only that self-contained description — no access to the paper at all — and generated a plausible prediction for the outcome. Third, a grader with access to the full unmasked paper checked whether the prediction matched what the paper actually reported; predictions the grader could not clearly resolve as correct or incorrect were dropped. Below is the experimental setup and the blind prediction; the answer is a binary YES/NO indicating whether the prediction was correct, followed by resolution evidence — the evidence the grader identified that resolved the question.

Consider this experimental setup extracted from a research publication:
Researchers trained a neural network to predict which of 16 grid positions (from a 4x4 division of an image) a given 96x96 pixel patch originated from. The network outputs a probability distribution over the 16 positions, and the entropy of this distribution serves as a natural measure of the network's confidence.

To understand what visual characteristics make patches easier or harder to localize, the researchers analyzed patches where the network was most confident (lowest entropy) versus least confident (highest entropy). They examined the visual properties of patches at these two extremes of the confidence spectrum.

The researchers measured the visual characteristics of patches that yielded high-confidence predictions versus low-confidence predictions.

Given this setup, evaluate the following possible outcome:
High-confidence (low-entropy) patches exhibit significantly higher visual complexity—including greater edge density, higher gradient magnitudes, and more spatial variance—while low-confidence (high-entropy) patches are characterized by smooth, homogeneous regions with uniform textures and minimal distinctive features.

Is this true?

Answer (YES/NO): YES